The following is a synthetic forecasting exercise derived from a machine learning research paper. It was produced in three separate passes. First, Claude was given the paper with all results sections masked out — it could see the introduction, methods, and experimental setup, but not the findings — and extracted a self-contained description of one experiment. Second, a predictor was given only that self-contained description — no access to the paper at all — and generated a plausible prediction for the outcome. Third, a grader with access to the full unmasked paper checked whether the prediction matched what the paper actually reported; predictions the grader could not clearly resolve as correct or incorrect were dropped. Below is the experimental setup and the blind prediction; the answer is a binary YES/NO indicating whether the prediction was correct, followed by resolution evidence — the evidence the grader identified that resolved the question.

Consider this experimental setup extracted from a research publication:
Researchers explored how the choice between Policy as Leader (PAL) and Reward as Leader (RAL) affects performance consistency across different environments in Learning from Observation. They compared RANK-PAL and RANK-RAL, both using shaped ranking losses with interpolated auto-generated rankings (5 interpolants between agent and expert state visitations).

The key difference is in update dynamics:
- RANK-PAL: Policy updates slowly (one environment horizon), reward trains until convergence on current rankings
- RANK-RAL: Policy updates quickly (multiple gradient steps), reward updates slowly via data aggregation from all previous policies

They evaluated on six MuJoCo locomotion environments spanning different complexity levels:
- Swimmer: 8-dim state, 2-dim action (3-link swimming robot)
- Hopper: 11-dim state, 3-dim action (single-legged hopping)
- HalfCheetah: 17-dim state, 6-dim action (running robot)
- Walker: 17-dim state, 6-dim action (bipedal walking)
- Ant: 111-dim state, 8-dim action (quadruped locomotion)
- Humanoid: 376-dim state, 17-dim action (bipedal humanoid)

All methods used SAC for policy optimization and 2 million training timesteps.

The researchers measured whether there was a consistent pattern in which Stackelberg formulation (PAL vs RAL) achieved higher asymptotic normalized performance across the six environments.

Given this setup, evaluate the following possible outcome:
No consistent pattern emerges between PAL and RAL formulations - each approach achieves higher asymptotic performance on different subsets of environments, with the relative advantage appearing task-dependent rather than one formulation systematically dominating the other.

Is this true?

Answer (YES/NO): YES